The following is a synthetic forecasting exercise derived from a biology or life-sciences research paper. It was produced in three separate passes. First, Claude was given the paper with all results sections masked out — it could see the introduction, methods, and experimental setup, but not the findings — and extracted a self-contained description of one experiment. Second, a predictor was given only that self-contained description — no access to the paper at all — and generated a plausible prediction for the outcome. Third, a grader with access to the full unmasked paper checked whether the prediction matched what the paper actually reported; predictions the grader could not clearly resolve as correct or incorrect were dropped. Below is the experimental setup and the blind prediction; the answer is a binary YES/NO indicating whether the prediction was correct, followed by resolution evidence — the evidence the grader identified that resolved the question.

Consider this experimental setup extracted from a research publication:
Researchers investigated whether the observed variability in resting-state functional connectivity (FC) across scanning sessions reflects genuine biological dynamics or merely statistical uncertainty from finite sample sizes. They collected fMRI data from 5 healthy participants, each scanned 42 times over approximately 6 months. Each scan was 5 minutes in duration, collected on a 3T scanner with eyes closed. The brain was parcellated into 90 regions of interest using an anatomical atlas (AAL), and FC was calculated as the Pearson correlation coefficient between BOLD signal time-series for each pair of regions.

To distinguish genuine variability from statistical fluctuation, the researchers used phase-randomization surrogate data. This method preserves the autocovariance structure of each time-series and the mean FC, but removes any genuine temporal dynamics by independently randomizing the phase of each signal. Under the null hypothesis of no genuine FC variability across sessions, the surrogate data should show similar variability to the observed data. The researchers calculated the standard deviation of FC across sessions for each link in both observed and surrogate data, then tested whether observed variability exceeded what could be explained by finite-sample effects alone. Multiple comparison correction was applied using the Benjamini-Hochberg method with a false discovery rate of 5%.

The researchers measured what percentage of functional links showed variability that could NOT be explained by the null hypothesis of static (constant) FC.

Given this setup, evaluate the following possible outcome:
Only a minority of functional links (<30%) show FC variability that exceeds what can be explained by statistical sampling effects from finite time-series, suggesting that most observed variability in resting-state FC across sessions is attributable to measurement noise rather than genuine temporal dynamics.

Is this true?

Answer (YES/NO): NO